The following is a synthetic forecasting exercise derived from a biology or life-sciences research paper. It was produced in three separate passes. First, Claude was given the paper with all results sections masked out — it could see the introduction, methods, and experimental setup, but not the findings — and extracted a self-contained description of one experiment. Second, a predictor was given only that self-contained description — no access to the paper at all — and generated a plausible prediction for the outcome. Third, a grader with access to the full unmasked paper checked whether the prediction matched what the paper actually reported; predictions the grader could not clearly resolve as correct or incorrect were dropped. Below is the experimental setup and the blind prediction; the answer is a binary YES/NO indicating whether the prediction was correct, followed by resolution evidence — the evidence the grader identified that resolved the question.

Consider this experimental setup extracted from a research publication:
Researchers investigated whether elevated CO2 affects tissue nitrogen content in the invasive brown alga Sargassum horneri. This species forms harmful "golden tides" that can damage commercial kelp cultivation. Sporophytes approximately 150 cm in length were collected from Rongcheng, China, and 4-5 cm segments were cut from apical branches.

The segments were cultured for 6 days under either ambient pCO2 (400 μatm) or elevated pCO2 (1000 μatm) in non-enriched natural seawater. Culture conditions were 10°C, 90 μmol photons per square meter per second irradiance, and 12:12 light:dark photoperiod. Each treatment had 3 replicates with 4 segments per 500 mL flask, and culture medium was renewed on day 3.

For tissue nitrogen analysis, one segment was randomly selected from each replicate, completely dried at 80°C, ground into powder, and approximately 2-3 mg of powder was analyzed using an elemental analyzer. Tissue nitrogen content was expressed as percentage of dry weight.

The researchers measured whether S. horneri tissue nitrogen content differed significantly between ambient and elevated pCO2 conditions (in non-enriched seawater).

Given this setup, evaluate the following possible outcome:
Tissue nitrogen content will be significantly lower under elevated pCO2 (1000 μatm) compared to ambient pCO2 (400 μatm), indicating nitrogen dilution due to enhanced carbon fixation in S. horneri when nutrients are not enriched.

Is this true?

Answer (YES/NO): NO